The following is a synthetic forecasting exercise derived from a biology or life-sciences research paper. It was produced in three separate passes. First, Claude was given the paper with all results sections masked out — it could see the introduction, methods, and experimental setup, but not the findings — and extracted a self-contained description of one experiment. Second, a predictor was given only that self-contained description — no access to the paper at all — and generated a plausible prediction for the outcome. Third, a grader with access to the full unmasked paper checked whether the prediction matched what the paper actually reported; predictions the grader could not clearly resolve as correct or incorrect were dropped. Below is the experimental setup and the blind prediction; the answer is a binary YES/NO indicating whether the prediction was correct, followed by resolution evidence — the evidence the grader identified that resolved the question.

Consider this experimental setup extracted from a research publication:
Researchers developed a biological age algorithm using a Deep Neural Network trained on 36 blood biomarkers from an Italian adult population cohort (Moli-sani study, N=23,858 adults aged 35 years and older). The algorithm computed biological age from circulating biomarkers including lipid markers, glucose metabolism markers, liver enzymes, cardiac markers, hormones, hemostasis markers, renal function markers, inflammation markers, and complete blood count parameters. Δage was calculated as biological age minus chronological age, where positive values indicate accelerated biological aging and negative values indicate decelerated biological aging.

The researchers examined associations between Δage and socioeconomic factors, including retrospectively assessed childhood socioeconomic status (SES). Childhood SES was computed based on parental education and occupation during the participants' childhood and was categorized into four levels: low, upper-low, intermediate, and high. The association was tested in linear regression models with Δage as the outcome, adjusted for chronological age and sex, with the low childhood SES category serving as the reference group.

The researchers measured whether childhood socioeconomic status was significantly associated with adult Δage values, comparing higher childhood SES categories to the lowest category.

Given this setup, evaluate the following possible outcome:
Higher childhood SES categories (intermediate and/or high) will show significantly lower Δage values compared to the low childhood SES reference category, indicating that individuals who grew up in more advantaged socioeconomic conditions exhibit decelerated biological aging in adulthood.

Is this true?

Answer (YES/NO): NO